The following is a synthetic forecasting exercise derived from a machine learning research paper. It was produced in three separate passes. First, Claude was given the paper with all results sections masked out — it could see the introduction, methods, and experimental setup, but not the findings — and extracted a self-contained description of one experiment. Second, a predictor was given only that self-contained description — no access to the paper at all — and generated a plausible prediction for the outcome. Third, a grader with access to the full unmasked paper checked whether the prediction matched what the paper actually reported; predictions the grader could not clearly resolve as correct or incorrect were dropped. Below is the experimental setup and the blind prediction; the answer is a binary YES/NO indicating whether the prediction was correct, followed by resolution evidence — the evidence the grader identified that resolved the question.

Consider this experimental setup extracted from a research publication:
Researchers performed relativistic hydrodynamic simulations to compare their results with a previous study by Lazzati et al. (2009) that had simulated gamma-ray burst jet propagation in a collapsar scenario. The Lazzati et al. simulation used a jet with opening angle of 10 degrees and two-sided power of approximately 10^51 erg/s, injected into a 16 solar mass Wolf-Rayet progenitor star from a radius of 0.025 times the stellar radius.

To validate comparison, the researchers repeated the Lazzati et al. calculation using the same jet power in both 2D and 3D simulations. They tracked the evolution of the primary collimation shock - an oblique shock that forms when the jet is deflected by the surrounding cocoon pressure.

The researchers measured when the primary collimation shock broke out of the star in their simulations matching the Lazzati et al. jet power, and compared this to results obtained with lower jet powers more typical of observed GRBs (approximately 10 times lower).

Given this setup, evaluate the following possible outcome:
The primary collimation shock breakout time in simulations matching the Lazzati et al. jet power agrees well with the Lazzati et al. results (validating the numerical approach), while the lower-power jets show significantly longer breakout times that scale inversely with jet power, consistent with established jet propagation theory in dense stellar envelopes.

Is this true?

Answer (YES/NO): NO